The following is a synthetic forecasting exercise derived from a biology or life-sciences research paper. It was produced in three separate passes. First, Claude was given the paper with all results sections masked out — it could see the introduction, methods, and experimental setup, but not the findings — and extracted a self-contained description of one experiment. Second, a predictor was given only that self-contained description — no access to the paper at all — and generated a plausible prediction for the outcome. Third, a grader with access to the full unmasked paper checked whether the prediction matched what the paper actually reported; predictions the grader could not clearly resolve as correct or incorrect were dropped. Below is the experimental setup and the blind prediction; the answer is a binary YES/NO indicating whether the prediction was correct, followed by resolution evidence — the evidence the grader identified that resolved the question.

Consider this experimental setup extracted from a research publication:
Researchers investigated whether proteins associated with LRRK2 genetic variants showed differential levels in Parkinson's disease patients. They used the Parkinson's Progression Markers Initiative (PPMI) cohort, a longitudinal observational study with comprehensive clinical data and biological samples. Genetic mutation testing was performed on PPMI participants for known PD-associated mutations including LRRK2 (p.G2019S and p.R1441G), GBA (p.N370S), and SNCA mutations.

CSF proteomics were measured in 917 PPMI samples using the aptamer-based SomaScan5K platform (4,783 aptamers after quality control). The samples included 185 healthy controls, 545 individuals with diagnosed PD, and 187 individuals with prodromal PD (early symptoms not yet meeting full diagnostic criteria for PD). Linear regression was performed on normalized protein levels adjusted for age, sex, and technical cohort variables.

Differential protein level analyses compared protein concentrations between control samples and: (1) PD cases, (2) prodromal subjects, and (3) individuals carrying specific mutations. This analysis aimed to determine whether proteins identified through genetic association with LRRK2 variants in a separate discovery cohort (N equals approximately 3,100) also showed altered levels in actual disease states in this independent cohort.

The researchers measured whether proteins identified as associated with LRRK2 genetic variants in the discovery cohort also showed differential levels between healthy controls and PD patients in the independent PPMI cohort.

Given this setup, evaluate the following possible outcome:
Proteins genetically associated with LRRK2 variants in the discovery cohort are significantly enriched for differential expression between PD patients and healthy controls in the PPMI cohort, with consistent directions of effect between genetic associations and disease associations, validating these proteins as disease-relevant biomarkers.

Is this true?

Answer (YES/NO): NO